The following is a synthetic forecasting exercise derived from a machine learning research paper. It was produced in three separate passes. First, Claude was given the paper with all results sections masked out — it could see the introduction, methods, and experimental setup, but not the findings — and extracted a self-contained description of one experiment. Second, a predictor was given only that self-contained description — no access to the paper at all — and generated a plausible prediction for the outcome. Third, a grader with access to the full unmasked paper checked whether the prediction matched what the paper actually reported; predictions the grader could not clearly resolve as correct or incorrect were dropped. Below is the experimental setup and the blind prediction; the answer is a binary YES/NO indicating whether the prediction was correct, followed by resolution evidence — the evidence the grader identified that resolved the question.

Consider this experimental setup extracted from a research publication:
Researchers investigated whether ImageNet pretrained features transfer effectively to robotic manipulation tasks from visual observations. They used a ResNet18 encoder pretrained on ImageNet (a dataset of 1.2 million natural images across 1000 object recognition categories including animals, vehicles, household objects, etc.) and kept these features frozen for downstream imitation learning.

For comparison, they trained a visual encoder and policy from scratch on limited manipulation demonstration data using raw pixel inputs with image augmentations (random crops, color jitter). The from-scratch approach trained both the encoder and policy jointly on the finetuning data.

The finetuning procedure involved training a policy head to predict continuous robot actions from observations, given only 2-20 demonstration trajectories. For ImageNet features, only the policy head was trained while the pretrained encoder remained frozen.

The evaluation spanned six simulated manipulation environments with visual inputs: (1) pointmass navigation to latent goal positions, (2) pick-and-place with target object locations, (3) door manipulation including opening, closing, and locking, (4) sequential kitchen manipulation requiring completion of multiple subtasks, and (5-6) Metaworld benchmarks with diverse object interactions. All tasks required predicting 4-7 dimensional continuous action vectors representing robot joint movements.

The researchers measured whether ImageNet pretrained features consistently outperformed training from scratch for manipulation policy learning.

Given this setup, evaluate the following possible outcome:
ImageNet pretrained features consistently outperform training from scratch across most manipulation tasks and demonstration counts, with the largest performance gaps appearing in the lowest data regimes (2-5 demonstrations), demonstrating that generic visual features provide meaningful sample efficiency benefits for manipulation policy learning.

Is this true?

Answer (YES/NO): NO